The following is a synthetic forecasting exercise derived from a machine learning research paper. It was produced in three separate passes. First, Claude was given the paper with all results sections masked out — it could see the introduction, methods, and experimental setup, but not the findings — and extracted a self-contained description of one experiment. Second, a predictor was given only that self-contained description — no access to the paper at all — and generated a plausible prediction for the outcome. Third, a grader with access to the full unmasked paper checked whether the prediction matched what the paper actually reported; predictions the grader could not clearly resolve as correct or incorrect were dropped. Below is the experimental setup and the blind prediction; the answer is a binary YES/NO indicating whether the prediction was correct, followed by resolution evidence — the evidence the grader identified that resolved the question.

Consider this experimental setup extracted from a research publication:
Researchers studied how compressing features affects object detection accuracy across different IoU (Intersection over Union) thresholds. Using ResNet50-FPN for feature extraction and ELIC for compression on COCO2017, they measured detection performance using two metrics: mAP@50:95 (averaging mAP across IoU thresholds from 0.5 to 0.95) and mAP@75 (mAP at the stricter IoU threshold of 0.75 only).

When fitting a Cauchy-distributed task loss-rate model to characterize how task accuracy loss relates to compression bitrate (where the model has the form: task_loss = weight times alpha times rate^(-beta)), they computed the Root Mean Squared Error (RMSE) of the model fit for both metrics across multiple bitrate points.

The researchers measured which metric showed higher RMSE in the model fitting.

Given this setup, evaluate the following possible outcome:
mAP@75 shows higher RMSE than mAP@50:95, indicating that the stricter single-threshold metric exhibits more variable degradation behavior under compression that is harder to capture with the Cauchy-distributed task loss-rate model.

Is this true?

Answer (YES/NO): YES